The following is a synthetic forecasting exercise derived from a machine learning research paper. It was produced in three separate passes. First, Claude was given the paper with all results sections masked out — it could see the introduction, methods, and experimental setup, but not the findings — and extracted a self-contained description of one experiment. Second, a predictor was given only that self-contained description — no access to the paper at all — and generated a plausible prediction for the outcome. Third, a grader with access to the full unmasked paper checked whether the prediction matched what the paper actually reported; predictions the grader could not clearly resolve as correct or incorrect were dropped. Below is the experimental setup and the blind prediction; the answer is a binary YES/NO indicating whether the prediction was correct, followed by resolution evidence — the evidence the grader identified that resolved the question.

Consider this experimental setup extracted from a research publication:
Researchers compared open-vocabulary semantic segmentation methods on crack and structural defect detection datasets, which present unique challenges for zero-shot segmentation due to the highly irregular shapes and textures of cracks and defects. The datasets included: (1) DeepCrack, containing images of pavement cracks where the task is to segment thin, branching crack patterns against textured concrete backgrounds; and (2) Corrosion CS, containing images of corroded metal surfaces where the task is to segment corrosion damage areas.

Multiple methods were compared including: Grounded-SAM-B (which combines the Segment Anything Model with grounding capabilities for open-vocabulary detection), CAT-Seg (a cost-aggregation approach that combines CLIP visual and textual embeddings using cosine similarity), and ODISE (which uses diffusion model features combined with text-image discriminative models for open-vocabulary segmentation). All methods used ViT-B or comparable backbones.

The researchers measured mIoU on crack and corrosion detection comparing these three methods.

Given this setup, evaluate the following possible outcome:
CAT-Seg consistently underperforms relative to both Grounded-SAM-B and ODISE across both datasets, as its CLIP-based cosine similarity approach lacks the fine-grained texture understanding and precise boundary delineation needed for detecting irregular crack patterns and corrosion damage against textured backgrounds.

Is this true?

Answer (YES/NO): NO